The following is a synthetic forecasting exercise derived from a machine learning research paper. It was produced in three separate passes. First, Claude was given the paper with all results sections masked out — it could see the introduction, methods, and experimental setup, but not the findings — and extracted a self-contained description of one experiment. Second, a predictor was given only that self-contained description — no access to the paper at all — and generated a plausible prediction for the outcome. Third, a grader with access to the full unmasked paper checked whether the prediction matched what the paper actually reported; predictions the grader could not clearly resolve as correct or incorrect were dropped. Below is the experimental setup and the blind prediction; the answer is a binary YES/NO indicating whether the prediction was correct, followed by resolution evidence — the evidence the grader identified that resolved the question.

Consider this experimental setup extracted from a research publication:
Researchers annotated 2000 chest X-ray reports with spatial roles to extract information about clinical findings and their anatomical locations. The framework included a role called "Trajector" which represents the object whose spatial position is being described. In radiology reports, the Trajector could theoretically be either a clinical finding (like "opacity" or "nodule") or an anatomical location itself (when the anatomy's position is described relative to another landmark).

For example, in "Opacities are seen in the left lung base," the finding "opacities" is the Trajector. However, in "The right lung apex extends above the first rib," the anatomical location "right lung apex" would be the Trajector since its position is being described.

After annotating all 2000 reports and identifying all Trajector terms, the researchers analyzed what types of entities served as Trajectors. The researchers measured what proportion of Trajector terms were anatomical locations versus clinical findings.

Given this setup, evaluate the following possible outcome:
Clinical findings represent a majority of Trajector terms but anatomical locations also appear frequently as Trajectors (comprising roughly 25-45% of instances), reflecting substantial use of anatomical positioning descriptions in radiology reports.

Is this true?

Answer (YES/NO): NO